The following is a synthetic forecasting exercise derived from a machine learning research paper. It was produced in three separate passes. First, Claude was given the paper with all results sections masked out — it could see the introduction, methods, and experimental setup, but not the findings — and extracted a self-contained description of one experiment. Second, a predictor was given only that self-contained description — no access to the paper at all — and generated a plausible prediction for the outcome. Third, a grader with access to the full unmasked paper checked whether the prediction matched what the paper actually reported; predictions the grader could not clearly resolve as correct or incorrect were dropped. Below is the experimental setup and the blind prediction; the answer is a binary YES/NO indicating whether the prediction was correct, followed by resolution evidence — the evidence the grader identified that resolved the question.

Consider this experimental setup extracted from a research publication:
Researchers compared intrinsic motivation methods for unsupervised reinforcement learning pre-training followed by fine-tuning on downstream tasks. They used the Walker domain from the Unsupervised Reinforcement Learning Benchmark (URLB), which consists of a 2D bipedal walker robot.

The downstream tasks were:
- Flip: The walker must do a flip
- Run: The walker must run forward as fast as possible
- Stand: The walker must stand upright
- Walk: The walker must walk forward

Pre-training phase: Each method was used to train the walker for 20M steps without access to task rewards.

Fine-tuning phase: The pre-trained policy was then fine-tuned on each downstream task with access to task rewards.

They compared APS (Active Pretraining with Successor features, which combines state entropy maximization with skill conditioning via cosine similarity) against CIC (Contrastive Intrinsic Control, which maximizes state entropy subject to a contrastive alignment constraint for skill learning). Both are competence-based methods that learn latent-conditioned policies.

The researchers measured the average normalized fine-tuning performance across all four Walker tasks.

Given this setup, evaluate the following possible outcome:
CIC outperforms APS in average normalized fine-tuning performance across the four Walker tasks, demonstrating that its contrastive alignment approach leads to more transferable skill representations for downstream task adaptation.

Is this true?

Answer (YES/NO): YES